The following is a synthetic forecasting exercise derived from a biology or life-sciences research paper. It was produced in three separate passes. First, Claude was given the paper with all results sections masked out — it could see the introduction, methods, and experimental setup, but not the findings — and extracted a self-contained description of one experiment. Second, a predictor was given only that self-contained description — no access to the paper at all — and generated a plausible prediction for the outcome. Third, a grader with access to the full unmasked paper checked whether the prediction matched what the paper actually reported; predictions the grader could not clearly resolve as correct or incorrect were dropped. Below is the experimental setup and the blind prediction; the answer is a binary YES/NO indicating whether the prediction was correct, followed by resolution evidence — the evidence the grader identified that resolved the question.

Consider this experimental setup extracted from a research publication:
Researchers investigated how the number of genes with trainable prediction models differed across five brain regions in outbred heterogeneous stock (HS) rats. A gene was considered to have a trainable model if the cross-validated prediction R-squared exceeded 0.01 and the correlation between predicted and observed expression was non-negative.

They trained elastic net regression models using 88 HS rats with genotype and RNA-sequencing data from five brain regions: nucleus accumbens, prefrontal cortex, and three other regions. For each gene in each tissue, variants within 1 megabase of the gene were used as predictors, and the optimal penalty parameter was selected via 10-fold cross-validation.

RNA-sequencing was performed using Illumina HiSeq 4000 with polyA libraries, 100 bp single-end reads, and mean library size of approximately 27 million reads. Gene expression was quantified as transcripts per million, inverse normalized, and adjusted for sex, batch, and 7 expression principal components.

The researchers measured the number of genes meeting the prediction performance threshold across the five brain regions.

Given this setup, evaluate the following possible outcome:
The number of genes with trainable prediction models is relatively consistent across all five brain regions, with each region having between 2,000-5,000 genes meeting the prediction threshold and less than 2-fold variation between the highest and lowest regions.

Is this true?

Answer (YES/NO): NO